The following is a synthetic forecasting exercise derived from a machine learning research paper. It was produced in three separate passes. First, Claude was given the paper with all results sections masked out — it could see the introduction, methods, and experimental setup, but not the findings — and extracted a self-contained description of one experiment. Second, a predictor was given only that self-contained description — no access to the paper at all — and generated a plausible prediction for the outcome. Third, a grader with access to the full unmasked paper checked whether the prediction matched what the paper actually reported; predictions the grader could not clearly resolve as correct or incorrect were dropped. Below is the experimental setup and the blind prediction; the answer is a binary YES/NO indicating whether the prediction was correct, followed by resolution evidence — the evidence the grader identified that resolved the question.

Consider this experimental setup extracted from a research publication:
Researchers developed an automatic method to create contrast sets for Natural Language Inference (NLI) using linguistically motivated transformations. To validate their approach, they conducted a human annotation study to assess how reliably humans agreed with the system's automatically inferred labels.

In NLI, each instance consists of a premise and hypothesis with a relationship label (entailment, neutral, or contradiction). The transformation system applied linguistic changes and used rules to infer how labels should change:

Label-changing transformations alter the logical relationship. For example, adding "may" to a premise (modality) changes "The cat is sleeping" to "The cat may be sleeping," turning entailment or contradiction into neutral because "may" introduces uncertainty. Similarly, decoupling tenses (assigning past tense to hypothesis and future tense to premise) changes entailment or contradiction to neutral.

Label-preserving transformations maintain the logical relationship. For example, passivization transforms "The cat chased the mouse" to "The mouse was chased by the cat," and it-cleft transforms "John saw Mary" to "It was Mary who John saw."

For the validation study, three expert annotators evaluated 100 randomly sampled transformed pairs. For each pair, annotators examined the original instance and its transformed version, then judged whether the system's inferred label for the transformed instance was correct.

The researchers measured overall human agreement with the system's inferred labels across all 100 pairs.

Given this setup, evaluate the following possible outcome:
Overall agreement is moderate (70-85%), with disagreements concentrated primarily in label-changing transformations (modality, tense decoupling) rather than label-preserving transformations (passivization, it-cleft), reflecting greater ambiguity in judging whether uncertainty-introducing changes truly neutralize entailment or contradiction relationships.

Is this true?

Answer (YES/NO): YES